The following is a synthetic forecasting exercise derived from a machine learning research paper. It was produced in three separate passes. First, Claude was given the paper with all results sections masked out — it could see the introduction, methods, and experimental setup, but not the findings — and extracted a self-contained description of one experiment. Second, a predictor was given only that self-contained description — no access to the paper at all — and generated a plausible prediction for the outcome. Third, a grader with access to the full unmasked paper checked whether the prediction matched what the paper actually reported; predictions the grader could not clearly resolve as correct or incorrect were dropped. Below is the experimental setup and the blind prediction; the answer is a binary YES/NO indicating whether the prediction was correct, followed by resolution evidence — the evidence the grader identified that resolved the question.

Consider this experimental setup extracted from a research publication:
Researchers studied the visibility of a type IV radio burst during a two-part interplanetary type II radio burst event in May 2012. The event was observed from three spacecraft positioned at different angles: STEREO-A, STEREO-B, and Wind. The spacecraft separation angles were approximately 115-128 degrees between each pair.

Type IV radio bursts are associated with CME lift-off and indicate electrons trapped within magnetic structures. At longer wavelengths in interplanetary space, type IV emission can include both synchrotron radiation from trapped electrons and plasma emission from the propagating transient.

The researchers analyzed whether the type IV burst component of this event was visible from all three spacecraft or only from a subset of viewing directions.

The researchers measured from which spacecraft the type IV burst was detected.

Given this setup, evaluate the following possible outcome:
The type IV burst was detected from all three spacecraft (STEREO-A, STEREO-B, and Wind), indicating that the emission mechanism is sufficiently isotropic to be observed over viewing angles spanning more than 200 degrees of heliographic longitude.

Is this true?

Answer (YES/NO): NO